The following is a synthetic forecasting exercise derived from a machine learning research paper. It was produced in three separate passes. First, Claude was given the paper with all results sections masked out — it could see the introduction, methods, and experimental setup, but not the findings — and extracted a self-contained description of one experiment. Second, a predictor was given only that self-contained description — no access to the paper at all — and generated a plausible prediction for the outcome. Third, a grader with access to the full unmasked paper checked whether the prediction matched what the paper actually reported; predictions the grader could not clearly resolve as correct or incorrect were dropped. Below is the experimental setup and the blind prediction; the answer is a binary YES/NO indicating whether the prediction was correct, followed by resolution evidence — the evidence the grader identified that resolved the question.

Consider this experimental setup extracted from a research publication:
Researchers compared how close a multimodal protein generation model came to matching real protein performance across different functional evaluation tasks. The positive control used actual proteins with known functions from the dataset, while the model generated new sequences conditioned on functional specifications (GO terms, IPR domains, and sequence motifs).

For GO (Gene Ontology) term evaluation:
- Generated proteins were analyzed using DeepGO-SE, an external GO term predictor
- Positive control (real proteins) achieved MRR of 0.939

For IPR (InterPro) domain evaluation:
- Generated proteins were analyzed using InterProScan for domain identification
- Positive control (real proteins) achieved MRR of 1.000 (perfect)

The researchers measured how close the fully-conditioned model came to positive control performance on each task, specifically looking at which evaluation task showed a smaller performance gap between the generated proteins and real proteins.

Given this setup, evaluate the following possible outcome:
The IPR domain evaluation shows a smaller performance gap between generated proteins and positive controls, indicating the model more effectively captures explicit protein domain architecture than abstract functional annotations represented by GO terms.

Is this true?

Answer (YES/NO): NO